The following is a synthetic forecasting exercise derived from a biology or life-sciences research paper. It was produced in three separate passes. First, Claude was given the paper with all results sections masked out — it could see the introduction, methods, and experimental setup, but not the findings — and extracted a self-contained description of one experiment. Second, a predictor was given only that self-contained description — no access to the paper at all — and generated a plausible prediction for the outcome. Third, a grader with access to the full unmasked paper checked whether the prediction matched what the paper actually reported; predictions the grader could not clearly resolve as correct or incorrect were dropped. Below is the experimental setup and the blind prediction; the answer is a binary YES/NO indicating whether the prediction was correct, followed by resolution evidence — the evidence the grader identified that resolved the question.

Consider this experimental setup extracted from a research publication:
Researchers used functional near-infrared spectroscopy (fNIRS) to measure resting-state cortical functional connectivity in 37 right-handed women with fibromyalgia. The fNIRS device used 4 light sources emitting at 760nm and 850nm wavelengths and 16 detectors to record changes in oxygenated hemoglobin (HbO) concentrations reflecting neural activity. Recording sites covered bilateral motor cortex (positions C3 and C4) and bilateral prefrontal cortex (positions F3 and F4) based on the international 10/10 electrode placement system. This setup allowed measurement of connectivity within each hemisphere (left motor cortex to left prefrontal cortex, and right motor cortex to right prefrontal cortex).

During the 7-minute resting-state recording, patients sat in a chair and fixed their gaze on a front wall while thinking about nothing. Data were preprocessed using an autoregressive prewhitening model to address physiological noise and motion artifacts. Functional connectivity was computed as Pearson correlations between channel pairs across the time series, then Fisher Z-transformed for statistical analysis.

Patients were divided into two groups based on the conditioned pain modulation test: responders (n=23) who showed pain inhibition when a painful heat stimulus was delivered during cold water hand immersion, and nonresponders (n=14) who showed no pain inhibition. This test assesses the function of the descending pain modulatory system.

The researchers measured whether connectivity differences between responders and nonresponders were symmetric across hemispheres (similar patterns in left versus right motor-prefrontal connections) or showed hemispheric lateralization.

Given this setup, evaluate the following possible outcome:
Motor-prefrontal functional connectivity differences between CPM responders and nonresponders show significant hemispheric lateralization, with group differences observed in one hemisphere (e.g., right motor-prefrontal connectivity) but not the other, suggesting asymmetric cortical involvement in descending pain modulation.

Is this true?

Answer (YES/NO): YES